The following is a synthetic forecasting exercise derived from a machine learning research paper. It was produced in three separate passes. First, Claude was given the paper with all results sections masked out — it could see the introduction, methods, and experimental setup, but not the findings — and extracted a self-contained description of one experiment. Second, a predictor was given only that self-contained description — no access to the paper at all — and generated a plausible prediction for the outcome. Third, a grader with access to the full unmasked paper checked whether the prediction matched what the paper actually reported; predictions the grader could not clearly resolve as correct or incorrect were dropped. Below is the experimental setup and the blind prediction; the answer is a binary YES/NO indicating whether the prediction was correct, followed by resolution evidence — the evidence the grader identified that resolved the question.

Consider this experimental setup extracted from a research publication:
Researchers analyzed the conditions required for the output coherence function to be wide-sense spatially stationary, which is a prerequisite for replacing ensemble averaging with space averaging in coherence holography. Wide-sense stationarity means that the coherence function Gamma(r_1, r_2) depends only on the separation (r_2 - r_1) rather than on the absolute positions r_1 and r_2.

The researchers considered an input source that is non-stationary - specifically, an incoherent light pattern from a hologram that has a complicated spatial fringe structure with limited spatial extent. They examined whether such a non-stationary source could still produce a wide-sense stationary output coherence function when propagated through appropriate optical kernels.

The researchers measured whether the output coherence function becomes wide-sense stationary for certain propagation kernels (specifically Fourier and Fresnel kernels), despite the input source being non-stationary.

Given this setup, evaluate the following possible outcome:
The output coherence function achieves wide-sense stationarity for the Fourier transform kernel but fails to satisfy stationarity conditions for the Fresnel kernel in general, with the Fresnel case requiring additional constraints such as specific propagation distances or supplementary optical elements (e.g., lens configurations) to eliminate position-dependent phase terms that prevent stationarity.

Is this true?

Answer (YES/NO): NO